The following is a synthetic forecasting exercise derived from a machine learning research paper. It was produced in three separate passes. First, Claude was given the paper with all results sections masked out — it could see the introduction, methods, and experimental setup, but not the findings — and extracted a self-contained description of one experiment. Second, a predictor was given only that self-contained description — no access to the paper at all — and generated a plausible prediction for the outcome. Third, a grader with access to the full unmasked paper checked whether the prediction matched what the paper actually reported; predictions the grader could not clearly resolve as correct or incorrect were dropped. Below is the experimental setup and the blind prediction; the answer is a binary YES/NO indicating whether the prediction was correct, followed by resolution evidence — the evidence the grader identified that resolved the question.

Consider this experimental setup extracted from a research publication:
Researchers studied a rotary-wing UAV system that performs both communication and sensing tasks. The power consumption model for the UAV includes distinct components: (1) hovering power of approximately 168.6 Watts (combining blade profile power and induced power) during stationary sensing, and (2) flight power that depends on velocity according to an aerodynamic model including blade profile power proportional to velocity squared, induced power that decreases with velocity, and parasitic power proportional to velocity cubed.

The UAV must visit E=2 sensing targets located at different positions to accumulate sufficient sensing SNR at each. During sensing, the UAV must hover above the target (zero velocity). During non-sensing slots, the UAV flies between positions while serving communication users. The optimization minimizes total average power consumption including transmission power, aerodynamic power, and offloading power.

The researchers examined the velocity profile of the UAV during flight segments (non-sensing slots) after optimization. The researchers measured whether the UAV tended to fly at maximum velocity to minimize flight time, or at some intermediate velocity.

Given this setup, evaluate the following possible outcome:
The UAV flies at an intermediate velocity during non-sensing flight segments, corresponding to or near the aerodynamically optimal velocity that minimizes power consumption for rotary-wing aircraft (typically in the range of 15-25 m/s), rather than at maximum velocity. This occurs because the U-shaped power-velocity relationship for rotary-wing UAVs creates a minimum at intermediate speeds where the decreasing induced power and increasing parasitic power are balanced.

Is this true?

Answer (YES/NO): YES